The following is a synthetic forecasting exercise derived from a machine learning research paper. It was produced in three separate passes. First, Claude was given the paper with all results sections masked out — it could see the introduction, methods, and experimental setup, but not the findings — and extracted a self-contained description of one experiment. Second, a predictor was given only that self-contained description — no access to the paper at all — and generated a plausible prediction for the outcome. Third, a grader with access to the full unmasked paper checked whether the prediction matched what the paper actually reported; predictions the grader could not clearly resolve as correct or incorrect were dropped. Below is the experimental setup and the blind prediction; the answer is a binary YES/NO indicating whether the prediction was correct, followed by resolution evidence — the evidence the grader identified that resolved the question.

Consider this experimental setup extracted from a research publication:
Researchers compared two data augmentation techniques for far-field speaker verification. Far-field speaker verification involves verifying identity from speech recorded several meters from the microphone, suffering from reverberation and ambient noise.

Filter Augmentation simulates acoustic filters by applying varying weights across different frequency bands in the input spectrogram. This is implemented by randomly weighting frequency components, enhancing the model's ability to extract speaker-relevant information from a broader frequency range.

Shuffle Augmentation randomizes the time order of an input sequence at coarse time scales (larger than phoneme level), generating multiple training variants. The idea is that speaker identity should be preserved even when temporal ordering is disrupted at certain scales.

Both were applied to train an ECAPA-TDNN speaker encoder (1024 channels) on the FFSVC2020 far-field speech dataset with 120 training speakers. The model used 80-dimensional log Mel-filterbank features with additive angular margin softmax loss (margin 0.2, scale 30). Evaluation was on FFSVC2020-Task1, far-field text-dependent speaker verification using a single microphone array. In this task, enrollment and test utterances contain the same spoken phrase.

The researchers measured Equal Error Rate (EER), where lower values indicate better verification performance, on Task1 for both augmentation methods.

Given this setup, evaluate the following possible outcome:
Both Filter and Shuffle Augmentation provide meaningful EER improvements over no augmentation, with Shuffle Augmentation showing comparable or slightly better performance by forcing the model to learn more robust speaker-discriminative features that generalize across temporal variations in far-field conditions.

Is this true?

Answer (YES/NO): NO